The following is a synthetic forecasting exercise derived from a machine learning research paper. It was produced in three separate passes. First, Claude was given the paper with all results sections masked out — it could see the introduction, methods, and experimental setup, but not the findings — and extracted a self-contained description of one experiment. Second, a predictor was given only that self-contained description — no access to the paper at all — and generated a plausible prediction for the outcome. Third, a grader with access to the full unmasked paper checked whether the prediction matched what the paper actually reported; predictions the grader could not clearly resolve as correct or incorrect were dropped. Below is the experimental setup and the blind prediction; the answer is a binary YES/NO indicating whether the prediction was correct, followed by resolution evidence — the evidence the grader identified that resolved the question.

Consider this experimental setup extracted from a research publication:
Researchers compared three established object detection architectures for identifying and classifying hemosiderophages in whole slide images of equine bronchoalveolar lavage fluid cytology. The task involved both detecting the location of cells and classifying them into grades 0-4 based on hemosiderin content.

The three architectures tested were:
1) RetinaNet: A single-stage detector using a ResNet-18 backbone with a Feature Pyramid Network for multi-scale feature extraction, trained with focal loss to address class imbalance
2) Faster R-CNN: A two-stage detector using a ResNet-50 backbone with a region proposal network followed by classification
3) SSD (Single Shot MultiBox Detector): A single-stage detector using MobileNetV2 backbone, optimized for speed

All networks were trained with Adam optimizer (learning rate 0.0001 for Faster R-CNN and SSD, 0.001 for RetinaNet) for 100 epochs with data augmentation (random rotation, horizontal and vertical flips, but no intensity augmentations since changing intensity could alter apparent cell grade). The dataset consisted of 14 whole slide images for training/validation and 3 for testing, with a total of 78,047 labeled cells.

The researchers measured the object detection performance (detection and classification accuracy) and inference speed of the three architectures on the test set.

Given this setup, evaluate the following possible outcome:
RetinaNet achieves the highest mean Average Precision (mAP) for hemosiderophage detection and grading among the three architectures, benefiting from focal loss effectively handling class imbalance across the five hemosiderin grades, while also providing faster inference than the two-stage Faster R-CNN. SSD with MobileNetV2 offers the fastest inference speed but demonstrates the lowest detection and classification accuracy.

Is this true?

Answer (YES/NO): NO